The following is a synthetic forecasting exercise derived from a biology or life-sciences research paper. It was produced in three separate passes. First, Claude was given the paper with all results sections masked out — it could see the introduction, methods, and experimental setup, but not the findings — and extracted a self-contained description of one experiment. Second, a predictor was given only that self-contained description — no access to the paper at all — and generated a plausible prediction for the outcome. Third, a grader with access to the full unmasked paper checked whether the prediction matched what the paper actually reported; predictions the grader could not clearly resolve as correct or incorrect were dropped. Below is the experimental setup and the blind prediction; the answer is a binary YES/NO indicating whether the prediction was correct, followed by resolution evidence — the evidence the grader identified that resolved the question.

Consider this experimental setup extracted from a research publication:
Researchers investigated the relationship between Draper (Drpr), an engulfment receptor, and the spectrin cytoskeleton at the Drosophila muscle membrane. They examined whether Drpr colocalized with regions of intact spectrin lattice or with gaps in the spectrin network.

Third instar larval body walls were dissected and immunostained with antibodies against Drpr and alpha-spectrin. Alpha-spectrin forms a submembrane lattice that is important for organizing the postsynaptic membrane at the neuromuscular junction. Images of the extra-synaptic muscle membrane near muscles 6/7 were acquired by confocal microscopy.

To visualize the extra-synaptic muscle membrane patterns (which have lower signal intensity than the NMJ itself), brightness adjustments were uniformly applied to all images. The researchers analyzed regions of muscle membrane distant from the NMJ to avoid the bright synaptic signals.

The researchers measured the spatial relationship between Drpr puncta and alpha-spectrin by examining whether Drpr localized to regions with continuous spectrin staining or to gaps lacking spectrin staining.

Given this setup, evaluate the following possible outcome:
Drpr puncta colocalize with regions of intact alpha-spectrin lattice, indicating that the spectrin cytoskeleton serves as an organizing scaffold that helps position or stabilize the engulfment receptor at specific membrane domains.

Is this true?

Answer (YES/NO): NO